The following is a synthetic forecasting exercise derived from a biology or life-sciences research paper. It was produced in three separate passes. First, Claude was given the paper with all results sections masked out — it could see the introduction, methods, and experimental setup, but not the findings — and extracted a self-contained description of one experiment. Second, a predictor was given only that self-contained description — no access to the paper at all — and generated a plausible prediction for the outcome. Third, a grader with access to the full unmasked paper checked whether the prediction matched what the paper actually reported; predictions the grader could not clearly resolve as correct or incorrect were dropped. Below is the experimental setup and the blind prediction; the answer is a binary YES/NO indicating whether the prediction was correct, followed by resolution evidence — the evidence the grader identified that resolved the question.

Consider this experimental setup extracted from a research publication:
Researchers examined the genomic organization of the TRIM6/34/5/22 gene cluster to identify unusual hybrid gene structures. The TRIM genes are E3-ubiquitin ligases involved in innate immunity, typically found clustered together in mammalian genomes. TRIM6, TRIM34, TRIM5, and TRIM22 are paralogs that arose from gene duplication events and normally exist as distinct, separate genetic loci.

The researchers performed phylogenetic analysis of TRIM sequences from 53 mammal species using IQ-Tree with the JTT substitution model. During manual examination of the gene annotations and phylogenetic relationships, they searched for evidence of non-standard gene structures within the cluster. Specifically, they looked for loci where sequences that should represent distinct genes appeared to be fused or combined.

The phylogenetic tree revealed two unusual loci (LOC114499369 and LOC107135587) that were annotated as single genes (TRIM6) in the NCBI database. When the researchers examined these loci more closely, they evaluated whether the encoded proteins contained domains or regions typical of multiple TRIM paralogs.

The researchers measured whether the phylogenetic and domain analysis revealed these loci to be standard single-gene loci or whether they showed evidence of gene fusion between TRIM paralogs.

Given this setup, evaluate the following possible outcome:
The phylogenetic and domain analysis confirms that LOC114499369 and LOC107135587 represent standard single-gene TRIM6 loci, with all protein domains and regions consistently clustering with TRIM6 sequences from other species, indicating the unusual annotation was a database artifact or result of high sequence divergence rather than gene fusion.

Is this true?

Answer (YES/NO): NO